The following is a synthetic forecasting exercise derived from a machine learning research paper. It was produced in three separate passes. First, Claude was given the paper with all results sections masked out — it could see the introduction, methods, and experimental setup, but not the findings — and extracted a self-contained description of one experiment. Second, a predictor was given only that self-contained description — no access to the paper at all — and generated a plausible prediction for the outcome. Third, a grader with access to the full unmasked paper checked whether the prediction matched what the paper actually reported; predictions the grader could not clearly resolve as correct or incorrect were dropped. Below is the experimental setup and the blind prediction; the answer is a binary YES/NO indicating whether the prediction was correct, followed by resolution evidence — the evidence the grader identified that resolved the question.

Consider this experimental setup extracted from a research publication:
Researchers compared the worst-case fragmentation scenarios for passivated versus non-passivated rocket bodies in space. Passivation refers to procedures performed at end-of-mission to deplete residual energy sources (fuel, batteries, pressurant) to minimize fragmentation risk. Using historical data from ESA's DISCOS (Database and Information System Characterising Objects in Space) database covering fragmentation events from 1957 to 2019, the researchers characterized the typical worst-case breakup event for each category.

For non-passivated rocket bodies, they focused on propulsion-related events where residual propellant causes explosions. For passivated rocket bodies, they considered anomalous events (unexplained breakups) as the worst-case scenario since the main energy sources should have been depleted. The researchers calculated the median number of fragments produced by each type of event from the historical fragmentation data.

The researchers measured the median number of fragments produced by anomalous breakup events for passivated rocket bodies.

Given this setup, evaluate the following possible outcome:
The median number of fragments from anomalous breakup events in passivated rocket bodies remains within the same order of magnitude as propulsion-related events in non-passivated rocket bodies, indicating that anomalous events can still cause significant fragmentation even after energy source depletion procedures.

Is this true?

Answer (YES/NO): NO